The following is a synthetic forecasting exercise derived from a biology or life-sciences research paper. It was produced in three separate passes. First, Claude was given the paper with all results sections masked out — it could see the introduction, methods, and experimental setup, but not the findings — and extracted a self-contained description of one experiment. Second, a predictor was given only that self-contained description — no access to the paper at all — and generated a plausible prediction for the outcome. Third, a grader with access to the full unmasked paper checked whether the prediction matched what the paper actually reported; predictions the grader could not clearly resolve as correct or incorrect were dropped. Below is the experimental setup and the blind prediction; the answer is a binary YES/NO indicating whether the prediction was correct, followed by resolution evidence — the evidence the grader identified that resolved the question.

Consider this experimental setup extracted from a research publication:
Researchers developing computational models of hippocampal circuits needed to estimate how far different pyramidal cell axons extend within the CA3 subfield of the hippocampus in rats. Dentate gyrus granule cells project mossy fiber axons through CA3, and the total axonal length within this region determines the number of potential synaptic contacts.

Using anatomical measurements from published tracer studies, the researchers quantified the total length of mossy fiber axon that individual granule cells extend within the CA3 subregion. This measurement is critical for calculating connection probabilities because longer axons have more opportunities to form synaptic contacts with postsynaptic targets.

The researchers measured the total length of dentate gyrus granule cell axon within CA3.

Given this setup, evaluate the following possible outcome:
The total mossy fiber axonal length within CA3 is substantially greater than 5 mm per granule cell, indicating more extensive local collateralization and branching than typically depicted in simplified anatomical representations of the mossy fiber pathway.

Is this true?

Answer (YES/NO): NO